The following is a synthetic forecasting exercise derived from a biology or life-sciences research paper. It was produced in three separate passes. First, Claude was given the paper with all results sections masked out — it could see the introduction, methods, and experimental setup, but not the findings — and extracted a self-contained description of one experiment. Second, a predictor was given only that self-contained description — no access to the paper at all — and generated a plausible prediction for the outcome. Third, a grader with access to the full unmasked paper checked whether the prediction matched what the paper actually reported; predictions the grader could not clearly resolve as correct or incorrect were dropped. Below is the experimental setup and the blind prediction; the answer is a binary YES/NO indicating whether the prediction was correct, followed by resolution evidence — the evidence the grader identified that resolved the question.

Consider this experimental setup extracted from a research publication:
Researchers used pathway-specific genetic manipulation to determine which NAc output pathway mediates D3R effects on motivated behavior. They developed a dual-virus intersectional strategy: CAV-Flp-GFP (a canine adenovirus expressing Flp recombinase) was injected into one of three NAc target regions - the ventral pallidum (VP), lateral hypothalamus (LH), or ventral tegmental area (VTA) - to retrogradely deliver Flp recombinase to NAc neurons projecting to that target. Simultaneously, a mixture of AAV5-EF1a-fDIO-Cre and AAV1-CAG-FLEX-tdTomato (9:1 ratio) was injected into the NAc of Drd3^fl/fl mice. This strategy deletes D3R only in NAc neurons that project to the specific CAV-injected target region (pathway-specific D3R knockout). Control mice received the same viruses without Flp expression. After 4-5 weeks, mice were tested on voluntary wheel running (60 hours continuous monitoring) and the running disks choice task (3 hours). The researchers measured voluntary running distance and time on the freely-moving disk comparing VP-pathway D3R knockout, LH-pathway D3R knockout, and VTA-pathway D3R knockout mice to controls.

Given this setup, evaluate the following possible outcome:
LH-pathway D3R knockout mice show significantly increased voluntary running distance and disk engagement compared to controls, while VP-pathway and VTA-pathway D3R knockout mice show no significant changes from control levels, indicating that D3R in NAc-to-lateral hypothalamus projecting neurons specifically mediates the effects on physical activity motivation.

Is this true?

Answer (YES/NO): NO